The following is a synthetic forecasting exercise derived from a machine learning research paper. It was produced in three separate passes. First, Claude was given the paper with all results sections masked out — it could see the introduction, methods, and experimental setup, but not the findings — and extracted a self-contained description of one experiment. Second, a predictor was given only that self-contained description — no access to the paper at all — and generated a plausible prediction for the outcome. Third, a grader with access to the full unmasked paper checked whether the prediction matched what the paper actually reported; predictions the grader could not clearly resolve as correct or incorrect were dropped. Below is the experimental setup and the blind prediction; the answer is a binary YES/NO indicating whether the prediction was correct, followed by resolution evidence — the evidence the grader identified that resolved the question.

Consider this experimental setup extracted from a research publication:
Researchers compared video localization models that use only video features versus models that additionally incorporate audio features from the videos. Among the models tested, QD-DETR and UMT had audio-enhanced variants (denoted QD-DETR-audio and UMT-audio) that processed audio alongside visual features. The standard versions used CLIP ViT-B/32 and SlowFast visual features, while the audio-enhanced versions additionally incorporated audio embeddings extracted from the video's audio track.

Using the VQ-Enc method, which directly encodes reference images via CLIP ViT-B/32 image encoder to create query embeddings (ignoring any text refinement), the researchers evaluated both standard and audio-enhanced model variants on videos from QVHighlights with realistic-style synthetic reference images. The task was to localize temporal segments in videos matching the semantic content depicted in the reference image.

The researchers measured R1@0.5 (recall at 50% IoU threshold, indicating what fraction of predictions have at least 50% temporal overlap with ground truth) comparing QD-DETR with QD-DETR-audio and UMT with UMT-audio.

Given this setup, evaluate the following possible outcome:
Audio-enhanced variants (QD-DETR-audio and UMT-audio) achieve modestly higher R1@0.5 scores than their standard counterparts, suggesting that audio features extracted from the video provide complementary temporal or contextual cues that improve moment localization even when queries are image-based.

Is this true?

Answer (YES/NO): NO